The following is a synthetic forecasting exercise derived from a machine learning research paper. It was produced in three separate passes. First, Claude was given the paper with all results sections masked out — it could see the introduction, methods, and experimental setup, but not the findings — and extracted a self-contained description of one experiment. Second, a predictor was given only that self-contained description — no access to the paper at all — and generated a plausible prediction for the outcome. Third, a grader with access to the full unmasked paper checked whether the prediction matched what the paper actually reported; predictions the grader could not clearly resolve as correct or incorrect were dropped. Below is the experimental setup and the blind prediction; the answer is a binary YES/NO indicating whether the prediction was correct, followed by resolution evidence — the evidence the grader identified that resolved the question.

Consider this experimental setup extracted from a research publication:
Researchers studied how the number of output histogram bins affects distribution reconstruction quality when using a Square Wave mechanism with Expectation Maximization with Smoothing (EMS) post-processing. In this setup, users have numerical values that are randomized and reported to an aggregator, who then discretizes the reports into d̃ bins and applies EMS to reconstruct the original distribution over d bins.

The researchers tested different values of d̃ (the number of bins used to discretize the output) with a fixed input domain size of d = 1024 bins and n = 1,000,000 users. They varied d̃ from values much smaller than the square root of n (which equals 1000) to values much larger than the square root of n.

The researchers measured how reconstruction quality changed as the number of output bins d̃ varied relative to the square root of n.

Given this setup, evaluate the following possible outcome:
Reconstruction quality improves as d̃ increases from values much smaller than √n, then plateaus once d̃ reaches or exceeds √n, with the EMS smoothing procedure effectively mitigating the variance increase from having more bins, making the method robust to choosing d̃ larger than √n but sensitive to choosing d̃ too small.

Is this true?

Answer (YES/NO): NO